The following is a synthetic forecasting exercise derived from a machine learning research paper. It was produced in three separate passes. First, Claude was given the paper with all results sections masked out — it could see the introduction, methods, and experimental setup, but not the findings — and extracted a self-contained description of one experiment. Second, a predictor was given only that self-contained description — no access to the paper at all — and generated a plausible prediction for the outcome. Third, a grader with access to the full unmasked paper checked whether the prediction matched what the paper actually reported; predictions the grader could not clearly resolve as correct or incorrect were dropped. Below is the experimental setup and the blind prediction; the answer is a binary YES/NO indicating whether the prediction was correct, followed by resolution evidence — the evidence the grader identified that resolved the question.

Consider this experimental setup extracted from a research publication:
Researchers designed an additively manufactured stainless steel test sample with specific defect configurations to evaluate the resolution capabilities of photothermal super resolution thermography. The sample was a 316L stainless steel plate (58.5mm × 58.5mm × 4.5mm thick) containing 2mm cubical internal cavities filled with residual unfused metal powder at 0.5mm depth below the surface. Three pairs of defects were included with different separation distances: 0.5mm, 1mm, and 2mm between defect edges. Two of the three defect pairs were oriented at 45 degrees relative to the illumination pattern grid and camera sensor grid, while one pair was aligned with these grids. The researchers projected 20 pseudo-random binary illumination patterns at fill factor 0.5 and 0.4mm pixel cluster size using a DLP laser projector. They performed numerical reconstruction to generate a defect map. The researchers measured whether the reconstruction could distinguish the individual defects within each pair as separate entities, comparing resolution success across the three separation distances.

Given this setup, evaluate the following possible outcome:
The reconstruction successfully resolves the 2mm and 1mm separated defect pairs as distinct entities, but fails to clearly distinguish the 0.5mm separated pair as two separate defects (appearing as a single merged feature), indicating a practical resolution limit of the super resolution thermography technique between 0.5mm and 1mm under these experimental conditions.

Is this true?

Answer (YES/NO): NO